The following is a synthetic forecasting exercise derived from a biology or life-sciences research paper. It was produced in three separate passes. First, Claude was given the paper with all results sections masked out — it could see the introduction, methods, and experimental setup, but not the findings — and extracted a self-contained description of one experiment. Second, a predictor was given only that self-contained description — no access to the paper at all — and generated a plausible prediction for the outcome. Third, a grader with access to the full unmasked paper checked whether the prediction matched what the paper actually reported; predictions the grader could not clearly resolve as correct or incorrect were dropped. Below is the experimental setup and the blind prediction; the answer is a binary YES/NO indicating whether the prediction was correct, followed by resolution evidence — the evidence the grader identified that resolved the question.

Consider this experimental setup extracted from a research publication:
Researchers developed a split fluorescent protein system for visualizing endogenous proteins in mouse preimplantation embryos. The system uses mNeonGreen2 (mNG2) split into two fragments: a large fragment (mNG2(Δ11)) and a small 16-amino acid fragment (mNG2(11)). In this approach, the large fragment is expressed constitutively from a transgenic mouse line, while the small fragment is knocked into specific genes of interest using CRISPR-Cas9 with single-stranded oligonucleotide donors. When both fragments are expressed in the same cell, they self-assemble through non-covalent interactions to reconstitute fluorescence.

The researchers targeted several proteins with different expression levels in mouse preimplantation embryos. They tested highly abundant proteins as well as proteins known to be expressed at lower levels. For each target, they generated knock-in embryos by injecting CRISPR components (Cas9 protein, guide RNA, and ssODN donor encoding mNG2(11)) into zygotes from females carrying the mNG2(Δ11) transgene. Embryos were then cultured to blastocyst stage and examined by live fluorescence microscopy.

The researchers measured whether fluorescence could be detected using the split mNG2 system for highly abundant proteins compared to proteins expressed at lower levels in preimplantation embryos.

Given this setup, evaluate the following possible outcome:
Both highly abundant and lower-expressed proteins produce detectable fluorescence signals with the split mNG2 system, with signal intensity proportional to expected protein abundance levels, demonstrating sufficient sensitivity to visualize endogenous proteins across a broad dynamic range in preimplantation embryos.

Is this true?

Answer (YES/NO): NO